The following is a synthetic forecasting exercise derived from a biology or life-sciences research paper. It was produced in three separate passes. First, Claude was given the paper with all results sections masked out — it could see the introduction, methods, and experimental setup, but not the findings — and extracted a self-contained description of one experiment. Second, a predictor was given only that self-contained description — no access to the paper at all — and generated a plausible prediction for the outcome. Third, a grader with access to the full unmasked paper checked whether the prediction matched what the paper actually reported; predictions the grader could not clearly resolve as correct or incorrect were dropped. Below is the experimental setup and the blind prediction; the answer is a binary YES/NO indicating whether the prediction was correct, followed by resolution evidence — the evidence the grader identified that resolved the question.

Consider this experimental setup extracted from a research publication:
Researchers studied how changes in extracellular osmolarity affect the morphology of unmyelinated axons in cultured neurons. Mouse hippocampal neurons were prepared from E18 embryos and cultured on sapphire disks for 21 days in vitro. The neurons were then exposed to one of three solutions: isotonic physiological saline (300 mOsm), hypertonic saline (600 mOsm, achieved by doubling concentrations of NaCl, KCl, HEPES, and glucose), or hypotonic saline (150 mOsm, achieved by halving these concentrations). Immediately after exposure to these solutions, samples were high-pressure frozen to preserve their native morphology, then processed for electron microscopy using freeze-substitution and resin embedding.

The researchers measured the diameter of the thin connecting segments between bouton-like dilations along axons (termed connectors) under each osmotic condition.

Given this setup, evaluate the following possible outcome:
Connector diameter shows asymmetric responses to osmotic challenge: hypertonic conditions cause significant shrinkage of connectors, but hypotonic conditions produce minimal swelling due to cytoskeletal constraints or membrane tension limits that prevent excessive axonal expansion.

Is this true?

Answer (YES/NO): NO